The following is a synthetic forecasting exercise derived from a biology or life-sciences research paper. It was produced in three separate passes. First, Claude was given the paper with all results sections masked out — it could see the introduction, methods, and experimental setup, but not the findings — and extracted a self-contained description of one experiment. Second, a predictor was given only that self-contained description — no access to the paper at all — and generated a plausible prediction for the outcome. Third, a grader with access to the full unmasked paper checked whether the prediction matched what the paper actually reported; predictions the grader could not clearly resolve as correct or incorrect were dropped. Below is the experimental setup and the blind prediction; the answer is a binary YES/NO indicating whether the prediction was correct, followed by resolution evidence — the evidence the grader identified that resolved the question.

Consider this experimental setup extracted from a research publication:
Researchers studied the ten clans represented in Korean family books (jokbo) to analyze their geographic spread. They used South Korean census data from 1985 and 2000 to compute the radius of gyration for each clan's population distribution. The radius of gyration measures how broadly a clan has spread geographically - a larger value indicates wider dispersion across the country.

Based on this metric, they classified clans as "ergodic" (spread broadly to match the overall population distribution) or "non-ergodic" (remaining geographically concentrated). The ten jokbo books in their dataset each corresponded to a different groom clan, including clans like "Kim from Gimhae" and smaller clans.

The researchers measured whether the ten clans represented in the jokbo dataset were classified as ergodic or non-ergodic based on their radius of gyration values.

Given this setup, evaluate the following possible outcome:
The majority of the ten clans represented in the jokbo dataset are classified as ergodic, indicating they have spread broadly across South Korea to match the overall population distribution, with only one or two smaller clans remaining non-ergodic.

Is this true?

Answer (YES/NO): NO